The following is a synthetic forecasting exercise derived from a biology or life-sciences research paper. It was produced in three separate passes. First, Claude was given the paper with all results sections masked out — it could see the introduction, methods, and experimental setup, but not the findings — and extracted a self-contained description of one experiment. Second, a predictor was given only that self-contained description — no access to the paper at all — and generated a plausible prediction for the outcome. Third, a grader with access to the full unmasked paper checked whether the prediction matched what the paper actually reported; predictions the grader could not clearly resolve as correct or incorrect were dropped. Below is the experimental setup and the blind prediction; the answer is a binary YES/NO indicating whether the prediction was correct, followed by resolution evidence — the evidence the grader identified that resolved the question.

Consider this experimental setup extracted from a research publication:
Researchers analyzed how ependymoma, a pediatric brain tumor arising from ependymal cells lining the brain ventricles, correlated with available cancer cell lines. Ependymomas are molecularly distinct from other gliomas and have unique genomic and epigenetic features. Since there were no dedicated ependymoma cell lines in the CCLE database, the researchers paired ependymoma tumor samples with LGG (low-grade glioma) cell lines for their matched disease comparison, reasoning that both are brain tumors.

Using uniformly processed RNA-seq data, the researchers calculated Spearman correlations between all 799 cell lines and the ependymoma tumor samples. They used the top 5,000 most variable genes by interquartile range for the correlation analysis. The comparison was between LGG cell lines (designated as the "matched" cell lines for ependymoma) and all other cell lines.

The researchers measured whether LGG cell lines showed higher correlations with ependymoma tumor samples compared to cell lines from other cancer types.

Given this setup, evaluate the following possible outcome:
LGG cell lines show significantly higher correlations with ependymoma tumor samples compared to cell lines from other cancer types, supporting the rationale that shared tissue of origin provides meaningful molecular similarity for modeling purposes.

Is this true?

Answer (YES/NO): NO